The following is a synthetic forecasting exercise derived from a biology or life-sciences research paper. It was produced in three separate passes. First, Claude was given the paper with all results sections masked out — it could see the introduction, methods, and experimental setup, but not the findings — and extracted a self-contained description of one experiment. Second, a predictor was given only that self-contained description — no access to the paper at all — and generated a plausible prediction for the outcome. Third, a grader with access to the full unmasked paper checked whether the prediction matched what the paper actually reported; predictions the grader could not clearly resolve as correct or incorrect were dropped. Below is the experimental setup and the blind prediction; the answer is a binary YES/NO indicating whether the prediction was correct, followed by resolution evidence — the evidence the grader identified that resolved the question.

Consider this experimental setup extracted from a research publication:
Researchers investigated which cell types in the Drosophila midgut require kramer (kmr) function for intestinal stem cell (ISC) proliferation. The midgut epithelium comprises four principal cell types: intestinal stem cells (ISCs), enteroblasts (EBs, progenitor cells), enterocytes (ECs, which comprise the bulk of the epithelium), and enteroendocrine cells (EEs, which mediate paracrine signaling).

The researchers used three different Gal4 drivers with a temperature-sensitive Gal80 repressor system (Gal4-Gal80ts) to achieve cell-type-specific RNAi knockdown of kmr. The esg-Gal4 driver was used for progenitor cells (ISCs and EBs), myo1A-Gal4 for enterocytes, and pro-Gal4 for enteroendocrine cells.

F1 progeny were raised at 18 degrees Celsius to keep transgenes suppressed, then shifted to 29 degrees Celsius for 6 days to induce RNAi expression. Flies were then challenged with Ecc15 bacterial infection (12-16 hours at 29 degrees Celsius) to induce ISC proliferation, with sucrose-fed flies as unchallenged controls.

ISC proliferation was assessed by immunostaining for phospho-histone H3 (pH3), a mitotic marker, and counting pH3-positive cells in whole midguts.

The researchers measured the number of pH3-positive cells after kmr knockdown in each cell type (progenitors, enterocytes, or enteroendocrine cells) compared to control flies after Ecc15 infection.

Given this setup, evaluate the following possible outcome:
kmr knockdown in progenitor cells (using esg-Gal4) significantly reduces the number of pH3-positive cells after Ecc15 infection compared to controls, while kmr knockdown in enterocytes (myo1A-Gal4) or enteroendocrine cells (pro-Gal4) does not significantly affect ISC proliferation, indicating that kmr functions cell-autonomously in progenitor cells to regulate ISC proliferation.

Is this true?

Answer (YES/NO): NO